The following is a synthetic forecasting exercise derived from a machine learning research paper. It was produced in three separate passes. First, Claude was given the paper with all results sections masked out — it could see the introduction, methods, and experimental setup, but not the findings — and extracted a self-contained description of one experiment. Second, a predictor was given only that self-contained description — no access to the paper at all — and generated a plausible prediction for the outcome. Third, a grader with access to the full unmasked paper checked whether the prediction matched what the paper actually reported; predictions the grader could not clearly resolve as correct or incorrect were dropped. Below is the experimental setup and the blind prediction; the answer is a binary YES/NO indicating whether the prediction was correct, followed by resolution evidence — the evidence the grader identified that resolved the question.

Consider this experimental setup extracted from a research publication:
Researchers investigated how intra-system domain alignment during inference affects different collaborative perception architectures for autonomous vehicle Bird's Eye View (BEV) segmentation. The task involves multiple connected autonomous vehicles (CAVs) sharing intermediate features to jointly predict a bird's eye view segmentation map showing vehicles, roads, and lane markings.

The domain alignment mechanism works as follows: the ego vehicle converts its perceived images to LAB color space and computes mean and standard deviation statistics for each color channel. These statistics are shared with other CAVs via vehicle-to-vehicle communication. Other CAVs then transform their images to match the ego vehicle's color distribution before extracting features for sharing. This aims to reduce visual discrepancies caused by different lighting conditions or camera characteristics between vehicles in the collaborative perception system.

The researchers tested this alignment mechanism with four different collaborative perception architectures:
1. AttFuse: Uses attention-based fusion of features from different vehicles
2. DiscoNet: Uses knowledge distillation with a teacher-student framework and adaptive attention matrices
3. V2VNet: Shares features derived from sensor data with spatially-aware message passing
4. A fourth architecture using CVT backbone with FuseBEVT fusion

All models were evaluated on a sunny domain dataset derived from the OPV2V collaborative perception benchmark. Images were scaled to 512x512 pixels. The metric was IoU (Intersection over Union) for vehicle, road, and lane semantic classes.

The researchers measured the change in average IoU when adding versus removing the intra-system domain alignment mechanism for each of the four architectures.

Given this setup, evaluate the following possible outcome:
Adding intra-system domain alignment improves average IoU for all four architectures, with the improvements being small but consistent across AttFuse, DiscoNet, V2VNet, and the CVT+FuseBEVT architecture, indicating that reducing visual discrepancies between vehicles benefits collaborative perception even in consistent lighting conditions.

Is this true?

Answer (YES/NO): YES